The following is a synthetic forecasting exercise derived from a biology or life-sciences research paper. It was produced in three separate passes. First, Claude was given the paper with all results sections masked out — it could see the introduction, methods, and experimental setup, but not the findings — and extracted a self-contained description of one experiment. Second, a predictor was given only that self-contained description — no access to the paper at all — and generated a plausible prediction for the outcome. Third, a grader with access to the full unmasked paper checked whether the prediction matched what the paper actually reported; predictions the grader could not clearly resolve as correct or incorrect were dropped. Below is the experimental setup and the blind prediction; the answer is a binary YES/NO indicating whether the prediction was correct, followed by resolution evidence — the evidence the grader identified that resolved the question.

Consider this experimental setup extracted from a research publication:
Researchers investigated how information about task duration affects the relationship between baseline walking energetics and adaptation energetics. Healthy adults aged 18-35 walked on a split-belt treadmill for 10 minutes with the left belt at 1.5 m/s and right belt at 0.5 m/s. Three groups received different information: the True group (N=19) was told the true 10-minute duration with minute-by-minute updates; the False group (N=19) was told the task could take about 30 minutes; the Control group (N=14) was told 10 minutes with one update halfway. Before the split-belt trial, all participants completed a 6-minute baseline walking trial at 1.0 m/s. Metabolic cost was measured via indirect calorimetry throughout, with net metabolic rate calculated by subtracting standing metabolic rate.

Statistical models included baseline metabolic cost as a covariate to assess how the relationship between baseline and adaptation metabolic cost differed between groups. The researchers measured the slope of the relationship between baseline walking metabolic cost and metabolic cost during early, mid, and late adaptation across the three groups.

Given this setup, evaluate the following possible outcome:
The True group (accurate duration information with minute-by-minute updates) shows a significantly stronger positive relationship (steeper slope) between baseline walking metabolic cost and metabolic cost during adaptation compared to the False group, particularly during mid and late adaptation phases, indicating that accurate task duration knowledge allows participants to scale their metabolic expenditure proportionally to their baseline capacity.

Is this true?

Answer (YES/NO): NO